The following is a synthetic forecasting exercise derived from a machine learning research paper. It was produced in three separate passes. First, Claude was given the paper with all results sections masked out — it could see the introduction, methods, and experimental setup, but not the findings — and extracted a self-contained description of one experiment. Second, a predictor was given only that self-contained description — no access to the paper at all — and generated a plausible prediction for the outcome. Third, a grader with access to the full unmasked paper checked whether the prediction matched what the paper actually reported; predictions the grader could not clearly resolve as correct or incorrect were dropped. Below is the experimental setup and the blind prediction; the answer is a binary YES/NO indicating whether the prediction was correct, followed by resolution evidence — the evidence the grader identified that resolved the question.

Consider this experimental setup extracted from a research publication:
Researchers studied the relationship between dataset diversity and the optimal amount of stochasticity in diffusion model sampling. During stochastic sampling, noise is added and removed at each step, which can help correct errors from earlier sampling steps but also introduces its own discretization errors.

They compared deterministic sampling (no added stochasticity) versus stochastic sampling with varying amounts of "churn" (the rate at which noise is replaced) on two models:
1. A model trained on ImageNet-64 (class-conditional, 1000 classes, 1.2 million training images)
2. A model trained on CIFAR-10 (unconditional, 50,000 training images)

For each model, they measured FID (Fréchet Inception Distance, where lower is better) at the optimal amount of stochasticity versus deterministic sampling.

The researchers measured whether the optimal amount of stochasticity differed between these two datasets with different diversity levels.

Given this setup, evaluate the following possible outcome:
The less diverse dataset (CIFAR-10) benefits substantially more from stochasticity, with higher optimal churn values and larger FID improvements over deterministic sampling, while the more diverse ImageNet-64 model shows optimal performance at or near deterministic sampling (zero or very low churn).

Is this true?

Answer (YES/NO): NO